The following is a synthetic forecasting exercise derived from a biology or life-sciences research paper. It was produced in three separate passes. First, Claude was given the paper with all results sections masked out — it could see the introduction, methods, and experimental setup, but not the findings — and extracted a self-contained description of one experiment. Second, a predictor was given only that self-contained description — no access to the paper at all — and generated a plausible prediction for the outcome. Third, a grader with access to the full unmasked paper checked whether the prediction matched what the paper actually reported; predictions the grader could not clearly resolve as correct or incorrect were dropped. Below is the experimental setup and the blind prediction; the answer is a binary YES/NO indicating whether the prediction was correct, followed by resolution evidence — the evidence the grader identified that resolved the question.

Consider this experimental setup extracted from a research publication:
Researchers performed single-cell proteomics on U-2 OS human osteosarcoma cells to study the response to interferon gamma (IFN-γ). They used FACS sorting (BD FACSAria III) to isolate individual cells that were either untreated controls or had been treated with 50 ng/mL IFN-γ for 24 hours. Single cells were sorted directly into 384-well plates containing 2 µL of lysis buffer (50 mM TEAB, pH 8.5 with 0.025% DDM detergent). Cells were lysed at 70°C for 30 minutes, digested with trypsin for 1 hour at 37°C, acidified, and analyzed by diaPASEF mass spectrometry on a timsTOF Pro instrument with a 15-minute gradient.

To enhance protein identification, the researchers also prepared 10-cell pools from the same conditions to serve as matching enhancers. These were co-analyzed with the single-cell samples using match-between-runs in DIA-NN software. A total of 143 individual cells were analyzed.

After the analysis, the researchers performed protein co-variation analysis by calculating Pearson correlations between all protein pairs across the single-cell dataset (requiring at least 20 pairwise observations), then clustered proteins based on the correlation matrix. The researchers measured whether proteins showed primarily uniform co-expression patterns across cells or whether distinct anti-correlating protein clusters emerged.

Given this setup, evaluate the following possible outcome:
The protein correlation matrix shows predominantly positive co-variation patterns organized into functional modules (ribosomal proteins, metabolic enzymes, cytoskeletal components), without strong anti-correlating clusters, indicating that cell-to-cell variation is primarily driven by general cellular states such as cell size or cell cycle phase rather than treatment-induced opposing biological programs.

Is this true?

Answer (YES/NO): NO